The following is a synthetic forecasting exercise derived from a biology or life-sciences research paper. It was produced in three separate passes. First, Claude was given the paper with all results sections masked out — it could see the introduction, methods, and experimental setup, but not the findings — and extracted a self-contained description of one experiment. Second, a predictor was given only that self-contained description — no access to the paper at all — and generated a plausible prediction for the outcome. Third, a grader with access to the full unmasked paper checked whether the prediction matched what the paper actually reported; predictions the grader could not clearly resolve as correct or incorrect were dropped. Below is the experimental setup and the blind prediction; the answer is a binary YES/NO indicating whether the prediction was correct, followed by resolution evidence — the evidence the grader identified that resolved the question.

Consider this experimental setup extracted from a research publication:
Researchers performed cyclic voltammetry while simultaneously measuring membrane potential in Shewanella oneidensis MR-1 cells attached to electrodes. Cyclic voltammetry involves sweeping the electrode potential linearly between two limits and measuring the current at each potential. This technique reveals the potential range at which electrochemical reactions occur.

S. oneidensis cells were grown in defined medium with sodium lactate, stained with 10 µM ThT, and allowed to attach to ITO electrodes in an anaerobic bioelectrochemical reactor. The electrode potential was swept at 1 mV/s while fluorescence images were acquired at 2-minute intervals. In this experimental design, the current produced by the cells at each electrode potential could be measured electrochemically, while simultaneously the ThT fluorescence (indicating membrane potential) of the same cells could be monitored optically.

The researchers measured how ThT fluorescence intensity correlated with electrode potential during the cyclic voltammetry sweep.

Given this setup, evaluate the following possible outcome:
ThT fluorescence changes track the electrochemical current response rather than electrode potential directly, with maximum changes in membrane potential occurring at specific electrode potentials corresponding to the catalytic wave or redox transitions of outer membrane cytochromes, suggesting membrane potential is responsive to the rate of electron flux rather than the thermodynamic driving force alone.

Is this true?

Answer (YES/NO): NO